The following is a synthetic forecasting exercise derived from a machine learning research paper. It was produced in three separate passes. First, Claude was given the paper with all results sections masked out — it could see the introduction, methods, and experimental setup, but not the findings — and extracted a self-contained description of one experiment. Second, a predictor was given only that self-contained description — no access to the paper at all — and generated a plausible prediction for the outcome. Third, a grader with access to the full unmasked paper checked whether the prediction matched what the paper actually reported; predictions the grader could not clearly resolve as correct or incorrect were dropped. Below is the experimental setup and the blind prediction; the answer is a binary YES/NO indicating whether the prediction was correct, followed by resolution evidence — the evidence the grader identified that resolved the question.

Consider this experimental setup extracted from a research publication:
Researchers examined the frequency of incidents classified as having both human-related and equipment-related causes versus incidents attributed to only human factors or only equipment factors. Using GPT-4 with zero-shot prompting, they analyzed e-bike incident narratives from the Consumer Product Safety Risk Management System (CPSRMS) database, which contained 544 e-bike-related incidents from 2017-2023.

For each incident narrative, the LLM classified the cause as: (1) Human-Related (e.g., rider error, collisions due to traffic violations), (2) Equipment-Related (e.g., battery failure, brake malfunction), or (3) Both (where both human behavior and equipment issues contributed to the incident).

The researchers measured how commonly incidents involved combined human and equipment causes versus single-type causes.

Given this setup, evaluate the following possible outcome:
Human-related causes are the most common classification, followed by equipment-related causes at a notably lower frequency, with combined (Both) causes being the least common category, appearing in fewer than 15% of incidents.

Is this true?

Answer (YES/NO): NO